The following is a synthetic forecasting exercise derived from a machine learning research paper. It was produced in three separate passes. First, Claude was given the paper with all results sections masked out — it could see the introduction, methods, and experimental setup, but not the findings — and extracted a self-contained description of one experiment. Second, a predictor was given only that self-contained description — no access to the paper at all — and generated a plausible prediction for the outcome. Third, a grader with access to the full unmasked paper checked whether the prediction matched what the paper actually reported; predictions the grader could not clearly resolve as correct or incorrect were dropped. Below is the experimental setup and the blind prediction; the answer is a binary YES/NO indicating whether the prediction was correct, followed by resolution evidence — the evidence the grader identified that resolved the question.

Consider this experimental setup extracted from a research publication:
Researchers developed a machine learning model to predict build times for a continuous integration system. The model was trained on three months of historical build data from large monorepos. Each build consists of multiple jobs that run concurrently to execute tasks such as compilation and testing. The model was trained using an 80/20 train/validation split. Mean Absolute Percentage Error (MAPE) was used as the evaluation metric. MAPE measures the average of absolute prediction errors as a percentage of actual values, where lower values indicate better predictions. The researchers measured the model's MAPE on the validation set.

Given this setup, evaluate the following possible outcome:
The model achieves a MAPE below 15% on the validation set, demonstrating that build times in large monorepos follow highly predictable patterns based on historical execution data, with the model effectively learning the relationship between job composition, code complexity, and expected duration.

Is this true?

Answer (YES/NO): YES